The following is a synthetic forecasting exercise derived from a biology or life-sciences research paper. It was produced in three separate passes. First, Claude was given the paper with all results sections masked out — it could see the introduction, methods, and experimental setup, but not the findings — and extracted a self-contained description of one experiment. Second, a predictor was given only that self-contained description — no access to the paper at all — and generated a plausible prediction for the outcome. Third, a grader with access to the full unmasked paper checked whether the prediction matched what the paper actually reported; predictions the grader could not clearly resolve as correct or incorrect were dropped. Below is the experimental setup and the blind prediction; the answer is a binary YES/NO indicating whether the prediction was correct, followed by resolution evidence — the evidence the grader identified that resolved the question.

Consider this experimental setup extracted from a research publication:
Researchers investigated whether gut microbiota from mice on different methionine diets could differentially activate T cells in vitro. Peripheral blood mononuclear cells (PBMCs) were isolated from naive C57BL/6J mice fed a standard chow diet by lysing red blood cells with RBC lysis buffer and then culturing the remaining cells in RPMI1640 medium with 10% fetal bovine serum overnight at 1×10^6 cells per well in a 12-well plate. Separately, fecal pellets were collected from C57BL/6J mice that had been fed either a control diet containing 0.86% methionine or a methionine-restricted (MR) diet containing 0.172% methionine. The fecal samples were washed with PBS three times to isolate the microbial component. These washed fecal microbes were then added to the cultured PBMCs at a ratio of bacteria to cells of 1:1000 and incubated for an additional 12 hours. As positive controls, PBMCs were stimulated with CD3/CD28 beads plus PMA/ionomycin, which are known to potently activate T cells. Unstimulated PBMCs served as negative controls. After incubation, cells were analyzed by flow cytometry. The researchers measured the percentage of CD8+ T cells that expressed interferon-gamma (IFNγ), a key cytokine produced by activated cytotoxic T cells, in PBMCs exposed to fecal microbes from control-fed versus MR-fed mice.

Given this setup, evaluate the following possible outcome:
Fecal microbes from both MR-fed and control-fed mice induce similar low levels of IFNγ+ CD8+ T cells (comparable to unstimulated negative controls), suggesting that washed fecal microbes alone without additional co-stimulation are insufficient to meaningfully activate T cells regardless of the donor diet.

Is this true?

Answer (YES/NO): NO